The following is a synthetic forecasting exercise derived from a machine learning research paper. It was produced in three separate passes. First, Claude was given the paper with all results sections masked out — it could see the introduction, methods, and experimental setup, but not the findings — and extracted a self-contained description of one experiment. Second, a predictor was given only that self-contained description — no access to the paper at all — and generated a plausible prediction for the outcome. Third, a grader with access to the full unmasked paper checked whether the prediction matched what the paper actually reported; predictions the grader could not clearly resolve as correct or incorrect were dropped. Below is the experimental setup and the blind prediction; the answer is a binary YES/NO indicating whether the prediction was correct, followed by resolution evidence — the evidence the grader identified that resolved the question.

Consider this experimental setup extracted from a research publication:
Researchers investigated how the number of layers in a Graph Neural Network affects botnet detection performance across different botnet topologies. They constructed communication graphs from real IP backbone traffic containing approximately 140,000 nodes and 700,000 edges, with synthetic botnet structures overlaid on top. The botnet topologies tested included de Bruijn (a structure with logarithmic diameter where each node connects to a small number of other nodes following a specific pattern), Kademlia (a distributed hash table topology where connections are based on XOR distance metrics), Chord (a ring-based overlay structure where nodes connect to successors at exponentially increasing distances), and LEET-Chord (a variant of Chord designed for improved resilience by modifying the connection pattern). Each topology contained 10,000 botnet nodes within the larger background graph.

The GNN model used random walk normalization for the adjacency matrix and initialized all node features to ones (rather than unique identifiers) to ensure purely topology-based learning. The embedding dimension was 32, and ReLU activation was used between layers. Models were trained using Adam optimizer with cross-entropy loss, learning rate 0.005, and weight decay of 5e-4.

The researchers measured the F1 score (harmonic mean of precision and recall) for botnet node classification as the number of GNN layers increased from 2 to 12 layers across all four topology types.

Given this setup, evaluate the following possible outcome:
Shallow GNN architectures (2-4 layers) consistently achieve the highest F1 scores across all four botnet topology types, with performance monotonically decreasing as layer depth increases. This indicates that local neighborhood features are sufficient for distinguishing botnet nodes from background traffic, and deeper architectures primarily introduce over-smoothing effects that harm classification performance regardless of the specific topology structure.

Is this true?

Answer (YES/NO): NO